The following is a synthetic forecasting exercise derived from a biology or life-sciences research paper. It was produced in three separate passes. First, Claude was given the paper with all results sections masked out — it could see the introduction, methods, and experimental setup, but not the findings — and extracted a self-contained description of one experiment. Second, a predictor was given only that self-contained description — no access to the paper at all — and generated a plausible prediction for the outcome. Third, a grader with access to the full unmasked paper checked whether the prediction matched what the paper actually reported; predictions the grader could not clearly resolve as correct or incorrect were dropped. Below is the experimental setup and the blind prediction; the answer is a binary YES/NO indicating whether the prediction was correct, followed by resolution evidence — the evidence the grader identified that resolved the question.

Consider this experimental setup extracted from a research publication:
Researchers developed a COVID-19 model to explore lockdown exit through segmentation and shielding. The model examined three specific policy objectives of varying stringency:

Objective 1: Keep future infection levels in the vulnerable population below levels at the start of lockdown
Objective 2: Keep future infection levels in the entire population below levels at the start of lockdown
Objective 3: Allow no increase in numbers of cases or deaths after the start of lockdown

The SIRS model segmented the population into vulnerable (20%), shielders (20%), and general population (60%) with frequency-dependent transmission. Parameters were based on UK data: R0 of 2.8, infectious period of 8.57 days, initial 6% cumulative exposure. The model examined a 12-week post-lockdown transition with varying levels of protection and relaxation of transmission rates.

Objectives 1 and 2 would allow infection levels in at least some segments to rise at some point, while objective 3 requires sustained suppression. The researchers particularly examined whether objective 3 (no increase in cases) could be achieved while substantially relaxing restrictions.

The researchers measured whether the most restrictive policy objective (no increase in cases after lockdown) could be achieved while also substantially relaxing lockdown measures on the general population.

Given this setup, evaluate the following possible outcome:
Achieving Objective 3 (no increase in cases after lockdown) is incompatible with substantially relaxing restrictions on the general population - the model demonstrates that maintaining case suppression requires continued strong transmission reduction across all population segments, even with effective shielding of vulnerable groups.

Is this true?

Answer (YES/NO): YES